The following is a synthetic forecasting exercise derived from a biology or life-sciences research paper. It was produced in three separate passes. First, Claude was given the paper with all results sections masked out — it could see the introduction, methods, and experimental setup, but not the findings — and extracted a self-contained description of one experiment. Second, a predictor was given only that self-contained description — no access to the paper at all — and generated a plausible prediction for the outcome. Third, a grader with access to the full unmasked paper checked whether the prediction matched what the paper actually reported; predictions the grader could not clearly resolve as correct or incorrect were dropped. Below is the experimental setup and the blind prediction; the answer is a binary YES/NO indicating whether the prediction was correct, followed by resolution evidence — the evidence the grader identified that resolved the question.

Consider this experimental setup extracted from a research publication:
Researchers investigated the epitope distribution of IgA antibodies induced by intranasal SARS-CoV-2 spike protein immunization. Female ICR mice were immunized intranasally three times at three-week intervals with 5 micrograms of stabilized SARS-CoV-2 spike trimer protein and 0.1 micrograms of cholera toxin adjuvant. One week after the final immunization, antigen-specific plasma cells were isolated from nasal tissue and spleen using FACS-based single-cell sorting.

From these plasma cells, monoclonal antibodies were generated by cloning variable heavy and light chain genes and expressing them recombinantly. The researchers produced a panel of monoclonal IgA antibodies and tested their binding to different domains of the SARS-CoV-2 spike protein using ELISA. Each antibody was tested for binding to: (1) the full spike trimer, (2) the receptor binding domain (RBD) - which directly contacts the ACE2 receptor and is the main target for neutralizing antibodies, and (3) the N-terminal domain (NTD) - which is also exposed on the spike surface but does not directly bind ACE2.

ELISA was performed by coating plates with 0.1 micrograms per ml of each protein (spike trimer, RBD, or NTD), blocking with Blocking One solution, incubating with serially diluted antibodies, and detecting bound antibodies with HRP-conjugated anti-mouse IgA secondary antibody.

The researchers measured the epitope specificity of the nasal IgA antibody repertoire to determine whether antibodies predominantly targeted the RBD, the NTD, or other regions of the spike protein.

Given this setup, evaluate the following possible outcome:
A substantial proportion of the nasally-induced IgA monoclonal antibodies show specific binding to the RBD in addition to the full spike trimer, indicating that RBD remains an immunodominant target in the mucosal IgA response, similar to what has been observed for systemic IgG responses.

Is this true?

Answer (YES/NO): YES